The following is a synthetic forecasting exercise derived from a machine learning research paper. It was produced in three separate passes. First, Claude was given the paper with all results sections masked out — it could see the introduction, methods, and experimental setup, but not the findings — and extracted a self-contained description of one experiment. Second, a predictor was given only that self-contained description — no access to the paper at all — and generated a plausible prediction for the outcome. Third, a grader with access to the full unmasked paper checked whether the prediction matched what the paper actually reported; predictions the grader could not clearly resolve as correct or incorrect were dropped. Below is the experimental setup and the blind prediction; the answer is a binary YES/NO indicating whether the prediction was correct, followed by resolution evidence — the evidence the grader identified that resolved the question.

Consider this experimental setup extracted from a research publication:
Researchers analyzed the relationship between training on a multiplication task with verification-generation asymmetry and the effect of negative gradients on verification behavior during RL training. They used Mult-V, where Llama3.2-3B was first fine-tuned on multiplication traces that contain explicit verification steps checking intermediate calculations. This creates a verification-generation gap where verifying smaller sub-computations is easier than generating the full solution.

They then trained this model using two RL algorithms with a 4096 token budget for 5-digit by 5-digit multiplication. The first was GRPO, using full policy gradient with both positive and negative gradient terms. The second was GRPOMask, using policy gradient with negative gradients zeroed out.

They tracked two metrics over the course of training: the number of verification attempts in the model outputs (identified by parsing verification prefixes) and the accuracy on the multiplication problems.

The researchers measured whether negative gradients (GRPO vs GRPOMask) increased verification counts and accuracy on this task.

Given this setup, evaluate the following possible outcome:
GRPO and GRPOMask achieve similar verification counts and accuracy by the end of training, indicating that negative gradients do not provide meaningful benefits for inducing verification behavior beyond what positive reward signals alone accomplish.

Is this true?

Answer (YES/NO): NO